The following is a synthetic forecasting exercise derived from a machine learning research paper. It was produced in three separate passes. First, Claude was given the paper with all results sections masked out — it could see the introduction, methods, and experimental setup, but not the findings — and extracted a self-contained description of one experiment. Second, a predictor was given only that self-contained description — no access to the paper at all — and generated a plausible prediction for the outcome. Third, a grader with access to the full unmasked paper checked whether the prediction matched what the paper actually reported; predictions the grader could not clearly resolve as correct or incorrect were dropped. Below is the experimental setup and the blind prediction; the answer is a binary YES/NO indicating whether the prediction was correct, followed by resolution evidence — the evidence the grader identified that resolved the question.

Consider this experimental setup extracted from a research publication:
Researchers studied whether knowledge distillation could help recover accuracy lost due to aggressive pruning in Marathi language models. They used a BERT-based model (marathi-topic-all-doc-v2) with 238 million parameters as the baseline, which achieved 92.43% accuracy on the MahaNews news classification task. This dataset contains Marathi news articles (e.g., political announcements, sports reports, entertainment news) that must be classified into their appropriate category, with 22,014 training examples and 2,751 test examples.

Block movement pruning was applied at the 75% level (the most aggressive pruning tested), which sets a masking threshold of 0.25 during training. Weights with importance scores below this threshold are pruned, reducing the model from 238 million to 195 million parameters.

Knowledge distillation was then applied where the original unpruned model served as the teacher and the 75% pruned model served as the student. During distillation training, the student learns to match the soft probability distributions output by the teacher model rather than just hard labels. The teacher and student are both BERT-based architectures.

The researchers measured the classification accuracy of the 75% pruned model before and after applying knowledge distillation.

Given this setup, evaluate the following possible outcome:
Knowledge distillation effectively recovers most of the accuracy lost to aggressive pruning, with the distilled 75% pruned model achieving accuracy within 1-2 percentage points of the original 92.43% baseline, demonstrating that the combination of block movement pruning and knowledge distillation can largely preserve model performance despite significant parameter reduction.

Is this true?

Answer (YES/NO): NO